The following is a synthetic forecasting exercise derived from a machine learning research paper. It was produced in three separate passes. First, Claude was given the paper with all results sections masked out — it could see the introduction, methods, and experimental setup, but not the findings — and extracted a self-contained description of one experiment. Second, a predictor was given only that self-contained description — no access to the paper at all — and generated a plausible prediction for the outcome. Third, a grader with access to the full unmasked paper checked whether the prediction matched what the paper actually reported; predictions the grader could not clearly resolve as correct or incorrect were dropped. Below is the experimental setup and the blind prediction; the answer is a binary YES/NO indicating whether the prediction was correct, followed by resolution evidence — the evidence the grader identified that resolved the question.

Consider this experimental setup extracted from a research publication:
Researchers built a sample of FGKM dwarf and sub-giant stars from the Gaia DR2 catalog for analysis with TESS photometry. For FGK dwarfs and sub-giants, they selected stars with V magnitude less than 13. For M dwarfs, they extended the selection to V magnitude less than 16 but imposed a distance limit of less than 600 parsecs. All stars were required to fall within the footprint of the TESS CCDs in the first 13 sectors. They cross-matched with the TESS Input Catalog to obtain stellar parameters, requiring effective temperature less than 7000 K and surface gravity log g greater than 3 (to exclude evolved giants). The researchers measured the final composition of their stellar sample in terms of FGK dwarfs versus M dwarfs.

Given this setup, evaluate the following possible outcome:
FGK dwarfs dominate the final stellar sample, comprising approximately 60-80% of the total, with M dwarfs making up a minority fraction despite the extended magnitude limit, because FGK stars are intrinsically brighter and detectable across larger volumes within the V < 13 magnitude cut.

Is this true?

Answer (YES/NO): NO